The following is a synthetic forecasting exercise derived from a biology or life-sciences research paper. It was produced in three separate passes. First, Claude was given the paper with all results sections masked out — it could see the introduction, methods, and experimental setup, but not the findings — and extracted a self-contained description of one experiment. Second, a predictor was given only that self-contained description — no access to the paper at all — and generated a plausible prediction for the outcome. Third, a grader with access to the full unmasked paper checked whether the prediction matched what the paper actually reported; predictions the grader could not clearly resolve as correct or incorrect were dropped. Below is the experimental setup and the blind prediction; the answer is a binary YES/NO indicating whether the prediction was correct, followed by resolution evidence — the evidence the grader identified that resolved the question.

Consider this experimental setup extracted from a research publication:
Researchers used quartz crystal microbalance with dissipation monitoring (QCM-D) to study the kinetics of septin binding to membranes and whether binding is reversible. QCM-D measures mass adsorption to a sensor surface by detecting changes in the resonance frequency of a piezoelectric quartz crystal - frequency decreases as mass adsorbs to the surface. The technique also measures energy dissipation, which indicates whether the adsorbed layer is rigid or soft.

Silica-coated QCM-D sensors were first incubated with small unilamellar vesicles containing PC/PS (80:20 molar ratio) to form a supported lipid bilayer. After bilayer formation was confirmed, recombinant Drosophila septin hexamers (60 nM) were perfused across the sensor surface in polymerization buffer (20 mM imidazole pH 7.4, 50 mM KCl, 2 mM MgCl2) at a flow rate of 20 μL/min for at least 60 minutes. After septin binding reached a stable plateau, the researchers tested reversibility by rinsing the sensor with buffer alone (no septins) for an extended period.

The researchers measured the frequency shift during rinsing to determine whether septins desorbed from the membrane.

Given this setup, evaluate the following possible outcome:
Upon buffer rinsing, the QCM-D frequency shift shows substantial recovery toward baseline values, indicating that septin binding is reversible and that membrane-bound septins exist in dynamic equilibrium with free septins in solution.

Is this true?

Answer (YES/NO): NO